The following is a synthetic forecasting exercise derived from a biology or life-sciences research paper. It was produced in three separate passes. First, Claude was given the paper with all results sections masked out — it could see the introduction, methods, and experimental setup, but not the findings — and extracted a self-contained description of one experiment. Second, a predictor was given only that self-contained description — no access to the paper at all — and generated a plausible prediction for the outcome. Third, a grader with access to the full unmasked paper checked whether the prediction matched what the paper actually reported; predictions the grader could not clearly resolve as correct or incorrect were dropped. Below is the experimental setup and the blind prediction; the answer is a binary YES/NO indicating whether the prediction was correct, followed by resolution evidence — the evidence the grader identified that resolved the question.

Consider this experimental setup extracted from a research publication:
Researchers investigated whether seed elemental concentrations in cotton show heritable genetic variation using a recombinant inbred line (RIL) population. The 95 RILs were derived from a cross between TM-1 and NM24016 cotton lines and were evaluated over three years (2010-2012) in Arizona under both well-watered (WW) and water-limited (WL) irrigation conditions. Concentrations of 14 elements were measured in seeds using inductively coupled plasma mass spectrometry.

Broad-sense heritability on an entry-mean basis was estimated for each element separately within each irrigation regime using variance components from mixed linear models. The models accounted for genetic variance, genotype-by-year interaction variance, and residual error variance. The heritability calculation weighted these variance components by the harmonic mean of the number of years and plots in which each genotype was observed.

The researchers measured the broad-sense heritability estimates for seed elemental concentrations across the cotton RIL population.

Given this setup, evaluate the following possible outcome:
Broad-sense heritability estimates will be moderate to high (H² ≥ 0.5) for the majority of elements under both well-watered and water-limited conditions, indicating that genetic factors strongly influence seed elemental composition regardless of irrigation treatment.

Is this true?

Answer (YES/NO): YES